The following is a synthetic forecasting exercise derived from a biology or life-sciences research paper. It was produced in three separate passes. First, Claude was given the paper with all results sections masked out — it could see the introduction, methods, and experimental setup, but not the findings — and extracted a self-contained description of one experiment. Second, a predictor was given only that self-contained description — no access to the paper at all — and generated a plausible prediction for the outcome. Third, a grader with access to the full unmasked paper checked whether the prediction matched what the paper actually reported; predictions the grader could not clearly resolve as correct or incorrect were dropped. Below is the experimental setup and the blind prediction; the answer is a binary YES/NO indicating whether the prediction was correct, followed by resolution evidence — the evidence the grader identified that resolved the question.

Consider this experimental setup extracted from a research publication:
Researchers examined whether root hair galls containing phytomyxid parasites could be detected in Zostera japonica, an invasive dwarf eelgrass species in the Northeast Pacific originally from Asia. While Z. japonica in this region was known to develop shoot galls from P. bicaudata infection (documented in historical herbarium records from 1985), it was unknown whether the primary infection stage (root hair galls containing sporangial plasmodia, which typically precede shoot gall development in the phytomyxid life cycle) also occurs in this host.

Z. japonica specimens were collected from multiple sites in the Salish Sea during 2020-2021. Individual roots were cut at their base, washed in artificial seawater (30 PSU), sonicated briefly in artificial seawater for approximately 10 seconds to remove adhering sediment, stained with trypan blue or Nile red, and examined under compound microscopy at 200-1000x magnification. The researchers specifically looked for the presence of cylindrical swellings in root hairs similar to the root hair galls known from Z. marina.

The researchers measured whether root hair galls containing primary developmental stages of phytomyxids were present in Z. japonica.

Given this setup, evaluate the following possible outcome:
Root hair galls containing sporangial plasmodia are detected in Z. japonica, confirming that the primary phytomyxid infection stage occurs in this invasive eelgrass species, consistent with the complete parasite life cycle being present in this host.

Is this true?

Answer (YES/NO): YES